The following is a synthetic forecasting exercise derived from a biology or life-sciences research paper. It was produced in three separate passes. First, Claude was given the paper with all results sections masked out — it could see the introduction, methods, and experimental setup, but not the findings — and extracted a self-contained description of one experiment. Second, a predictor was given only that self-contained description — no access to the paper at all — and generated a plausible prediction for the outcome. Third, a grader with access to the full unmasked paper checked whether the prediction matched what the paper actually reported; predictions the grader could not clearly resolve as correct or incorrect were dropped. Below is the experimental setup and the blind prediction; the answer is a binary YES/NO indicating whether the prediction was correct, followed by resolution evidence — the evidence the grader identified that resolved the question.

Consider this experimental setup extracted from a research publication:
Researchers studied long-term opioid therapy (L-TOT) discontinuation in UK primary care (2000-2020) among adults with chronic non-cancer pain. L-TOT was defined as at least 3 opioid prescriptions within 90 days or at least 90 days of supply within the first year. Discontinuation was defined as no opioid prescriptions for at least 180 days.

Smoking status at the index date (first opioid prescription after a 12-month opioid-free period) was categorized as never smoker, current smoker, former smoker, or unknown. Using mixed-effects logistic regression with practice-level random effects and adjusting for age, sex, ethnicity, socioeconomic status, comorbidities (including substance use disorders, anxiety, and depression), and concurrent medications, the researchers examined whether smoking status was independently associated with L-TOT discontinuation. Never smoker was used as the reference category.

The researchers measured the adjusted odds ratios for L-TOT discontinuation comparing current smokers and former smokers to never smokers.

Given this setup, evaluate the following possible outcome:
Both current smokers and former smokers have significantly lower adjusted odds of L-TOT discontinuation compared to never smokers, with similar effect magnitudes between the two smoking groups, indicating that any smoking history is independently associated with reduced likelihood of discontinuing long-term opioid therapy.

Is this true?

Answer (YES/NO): NO